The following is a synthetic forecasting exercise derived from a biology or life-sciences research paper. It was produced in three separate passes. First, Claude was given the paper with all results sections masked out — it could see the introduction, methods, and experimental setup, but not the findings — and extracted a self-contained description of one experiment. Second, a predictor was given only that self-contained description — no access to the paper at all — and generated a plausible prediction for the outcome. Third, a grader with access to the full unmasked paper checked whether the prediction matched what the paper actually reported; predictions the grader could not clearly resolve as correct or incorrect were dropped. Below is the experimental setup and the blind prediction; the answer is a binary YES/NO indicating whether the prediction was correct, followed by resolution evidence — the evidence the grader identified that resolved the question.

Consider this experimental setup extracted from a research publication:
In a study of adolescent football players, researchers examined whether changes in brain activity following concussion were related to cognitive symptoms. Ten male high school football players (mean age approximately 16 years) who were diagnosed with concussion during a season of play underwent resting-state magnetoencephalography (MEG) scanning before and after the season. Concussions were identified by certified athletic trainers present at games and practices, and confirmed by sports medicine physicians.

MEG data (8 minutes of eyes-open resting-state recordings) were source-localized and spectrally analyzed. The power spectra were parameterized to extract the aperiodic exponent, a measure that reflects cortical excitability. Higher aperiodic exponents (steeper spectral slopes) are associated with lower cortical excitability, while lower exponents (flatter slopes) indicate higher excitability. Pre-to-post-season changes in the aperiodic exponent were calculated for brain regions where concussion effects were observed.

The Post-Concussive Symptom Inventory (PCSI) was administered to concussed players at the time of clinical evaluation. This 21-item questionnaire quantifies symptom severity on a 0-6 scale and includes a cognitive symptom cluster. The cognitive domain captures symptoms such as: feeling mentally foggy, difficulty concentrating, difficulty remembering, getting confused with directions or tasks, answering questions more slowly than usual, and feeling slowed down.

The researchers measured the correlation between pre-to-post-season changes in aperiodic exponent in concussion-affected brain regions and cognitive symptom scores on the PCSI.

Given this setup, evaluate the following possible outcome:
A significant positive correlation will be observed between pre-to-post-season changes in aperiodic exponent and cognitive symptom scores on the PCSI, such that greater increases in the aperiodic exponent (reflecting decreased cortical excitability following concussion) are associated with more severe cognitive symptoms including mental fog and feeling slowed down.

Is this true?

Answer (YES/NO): YES